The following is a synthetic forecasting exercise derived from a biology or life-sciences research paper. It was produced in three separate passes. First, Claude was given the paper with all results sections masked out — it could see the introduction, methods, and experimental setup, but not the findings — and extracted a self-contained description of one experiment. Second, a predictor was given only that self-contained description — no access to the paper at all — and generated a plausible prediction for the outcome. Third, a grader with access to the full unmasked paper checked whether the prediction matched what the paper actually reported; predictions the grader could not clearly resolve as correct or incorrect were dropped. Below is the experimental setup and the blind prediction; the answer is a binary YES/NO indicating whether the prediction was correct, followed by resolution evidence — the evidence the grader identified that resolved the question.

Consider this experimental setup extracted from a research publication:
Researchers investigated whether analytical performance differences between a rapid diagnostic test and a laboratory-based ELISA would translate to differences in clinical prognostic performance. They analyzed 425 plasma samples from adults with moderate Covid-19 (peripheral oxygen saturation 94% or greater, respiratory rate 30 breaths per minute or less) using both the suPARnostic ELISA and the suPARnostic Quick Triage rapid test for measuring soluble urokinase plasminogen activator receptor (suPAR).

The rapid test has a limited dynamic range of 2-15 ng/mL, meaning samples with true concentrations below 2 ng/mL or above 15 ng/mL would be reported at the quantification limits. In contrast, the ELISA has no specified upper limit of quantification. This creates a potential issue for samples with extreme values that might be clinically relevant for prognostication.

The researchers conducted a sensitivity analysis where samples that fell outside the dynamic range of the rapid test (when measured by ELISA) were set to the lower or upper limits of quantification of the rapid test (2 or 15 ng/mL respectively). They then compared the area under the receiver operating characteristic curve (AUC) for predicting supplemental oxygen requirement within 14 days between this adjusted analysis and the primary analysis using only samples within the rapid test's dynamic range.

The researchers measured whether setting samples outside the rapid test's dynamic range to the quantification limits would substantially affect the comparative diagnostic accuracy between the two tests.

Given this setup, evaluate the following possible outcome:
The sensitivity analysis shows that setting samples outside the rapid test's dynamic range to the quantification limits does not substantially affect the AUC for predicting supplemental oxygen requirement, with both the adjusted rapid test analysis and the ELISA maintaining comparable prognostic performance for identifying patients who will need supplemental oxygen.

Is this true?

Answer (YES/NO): YES